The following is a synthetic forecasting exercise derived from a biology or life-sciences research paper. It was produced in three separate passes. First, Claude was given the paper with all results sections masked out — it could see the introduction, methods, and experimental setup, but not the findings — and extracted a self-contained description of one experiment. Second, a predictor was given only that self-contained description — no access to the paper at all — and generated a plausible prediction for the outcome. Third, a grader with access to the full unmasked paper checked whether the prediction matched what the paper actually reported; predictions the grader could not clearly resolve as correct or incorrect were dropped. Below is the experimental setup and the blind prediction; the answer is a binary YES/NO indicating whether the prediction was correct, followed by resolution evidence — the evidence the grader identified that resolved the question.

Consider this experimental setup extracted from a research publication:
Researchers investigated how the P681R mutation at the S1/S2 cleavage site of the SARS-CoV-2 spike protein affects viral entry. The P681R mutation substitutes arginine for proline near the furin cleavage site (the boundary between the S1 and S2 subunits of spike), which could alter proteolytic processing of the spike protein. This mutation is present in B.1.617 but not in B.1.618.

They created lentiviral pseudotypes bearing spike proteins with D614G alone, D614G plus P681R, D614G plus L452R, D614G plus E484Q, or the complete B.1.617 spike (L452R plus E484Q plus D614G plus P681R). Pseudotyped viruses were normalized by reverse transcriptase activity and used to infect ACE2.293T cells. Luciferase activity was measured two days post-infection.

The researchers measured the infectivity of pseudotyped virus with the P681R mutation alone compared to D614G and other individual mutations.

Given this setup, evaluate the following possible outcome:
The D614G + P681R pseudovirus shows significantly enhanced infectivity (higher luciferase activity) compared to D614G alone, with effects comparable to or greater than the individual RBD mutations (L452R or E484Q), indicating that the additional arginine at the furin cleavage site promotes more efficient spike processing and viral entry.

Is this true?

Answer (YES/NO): NO